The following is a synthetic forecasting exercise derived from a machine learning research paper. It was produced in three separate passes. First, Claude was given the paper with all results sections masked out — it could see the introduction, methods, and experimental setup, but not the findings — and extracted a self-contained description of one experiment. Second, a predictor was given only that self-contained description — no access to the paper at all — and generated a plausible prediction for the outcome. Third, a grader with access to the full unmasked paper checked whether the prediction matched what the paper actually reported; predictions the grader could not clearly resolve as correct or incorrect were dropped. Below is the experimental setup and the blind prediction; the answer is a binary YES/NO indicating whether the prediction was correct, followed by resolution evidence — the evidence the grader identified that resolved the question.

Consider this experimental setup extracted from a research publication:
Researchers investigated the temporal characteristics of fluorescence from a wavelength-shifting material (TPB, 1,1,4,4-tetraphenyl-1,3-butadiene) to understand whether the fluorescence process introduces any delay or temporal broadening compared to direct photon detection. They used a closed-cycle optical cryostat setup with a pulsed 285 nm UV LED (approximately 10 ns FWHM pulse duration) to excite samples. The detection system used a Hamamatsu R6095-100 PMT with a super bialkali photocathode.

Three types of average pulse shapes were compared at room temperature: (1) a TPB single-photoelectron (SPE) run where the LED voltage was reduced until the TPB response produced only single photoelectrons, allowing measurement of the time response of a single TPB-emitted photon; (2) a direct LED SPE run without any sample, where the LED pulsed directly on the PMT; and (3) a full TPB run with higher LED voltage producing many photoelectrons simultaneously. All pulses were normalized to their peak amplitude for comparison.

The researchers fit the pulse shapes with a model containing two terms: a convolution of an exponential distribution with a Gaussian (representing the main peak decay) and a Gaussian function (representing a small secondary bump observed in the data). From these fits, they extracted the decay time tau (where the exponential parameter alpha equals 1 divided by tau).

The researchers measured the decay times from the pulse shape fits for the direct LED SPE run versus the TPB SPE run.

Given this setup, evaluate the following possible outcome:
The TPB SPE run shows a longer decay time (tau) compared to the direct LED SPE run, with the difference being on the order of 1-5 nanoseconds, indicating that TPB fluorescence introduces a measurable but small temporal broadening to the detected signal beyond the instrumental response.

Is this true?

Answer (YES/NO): NO